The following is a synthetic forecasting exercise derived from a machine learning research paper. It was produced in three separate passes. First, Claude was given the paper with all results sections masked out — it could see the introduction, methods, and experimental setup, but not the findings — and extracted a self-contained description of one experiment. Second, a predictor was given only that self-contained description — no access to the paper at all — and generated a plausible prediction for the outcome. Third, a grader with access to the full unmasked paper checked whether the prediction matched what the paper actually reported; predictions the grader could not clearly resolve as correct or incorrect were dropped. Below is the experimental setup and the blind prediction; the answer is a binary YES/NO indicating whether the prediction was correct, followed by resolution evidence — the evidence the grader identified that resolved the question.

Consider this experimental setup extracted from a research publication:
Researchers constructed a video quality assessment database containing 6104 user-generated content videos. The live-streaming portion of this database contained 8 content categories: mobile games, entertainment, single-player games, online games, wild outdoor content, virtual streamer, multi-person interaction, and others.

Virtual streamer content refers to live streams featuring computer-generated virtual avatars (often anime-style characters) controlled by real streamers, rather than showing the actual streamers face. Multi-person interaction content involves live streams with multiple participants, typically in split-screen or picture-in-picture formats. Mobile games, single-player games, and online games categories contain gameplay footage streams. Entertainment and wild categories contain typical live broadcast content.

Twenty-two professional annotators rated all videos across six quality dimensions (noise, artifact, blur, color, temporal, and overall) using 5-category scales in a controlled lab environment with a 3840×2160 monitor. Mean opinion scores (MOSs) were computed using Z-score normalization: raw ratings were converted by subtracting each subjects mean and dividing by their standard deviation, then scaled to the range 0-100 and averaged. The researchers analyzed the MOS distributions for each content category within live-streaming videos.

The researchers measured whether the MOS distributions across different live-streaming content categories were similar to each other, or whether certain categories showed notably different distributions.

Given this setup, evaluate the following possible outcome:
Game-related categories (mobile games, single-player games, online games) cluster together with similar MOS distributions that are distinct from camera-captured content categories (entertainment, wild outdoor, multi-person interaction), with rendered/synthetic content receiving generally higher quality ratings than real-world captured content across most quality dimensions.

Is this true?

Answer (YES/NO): NO